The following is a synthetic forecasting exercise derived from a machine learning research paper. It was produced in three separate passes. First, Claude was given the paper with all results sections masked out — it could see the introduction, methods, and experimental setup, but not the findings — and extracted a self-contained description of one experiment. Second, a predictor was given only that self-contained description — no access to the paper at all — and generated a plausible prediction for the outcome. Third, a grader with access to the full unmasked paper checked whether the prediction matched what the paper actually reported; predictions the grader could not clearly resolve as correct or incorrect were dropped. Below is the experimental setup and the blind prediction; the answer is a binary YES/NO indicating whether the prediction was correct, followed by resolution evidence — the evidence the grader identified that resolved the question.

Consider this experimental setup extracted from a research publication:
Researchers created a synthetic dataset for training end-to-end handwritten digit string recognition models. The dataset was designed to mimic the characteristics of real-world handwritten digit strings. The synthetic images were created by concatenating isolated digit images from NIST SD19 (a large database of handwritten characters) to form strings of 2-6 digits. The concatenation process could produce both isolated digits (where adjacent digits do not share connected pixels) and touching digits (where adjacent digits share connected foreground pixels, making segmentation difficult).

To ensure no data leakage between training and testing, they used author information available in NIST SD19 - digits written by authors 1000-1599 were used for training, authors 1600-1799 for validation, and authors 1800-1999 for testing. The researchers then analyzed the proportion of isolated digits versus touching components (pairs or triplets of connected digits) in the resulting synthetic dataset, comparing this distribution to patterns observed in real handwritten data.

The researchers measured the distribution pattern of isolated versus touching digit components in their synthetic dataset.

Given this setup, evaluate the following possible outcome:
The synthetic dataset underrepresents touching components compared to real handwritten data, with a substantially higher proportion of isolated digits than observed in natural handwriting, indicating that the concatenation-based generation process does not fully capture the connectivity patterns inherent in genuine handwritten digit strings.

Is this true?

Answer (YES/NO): NO